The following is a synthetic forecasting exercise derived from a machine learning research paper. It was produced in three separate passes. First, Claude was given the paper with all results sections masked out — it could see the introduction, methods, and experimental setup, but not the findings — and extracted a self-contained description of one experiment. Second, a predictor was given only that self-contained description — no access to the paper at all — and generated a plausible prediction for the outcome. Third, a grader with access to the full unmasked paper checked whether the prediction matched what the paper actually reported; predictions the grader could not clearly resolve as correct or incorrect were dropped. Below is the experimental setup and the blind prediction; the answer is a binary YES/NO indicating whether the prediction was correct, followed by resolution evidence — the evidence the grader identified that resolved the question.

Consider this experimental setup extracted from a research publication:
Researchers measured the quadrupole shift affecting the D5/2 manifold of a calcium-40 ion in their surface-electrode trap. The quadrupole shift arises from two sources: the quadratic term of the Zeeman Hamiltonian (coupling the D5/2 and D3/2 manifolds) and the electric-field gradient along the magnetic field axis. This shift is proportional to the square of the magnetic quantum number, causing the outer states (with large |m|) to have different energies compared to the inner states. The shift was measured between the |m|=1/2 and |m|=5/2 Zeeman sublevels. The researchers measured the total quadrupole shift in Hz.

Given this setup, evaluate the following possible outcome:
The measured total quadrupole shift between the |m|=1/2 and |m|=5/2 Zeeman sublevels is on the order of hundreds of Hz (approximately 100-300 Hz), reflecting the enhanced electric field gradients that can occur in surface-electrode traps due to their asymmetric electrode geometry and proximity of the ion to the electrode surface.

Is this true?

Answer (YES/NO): NO